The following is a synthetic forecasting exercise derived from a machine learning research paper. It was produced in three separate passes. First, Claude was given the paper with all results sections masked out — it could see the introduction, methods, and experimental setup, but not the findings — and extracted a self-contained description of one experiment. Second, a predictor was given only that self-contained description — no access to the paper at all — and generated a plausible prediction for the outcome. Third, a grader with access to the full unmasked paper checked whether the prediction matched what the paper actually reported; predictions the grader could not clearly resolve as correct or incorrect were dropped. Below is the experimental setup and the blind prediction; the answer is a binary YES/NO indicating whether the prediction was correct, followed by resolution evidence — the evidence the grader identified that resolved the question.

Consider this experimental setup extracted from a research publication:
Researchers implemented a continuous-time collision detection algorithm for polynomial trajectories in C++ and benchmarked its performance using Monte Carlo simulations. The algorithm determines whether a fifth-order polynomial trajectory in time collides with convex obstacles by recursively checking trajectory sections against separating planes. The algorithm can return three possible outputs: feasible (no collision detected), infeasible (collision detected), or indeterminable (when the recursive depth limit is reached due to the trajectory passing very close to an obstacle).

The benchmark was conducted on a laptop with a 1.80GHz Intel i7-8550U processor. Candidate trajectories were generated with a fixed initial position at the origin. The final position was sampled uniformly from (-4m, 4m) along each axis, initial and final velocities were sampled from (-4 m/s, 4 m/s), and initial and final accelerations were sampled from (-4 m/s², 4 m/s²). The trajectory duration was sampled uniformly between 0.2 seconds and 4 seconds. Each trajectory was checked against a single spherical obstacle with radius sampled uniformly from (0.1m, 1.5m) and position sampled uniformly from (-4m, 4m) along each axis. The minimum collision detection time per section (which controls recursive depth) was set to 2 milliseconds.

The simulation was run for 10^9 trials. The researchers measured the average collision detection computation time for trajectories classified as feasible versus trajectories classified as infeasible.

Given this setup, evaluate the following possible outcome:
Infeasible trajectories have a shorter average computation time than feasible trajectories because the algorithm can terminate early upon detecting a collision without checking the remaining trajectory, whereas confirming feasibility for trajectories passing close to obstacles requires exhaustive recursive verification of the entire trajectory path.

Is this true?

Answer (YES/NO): YES